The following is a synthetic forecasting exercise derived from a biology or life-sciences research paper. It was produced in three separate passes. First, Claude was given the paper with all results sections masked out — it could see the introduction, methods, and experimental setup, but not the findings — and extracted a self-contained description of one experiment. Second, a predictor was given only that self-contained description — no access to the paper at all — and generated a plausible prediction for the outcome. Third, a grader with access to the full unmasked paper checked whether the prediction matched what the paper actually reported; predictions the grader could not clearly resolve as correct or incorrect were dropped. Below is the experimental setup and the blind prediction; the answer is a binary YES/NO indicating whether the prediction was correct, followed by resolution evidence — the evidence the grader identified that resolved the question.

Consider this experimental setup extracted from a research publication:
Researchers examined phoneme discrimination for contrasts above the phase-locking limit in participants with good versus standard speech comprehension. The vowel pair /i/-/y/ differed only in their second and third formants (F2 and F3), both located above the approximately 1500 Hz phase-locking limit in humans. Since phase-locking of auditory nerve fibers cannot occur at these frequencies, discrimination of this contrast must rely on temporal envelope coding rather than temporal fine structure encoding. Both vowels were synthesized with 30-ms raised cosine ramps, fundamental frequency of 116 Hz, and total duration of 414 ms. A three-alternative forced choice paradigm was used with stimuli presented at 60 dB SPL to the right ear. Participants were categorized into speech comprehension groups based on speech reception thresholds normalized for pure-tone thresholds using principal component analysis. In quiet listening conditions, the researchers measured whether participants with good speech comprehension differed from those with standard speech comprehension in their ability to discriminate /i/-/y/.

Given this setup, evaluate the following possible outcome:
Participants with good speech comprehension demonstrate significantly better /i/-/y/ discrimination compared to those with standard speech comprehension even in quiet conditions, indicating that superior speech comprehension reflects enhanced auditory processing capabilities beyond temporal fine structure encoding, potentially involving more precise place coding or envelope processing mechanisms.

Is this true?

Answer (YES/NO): YES